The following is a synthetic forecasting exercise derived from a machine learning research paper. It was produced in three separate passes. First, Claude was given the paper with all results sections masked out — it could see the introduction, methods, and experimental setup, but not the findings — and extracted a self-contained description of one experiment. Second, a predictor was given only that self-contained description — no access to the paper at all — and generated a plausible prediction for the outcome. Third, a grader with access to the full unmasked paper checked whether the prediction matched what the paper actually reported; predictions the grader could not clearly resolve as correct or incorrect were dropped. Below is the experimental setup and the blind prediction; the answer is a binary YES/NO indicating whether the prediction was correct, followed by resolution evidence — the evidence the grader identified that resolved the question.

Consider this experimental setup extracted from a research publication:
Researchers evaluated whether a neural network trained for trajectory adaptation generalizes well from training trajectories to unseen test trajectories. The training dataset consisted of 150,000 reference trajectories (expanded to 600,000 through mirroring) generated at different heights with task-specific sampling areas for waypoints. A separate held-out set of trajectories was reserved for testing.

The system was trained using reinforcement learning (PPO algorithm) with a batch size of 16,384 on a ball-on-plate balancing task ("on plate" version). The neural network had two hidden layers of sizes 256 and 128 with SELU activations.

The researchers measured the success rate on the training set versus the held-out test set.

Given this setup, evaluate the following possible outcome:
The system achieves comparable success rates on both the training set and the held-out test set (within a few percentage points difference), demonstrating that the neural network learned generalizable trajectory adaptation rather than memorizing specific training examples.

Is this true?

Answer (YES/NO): YES